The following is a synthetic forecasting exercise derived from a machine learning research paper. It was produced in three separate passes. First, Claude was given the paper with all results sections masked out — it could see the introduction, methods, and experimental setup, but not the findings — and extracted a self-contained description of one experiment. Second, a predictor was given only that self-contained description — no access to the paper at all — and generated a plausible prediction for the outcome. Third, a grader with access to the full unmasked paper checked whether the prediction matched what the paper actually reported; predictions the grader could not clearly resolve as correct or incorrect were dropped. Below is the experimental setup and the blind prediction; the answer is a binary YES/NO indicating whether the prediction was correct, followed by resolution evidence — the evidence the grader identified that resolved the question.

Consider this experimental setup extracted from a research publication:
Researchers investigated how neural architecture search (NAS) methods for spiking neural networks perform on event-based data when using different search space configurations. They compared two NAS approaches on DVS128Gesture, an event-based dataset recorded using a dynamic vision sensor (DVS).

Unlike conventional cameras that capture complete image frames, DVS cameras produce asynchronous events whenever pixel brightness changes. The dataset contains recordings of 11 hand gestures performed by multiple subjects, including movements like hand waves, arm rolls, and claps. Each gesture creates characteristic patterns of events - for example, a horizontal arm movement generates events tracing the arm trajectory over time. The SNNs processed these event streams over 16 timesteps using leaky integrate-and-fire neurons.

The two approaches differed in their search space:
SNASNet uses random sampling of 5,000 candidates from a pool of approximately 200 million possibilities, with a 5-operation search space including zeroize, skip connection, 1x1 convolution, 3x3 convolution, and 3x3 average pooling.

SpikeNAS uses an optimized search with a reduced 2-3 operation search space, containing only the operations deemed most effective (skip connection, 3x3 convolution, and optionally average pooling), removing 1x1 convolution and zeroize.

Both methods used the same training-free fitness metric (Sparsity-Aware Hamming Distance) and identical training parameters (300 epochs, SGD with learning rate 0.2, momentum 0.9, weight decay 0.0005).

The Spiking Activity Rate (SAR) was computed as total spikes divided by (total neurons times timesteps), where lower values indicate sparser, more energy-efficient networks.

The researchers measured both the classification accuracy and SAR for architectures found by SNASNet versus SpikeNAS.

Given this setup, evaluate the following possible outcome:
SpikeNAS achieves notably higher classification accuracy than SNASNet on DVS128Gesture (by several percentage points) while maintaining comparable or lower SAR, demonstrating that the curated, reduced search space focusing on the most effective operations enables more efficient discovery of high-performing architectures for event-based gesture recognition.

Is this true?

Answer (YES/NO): NO